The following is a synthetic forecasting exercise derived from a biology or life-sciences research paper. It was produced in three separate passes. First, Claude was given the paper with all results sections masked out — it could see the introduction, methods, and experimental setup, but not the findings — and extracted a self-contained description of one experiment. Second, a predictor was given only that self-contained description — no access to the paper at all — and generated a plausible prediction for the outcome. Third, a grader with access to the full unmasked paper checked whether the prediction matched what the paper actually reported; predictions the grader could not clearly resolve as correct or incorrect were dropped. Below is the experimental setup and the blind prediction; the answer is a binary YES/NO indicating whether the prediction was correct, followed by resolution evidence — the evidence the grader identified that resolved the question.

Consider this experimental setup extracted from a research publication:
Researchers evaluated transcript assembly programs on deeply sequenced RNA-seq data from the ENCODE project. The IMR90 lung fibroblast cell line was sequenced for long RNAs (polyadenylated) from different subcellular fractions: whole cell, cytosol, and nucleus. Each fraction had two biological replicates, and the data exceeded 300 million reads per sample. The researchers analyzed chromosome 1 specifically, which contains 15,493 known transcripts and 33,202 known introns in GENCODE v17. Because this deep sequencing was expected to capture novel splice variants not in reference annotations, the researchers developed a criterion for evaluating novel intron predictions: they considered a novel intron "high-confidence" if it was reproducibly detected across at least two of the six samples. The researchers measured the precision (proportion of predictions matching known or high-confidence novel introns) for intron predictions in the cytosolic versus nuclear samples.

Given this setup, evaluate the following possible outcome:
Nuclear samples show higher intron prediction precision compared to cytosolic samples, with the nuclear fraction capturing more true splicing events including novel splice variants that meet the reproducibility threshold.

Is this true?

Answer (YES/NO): NO